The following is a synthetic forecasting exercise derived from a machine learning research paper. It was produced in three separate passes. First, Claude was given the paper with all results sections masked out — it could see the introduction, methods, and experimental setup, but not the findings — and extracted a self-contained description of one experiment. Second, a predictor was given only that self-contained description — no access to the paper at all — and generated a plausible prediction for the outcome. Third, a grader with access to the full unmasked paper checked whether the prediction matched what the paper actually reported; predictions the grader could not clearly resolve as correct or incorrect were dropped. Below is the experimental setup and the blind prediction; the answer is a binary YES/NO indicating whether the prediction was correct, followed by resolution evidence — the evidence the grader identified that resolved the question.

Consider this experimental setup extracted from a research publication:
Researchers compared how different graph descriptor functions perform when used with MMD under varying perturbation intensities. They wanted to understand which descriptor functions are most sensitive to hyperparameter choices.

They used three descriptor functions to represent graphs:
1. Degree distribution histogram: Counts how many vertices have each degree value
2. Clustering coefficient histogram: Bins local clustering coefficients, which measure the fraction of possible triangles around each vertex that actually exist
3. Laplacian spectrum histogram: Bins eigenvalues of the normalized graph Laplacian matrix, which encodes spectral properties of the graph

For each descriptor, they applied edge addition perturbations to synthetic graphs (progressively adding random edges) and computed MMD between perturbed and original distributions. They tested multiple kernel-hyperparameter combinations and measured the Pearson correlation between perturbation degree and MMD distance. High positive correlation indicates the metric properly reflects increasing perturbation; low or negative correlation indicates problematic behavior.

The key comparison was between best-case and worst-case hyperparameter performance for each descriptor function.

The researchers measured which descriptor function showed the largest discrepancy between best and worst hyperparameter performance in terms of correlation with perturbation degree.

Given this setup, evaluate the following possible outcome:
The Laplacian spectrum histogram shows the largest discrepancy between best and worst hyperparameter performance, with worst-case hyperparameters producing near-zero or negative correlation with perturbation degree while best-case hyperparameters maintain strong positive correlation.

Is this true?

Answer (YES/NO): NO